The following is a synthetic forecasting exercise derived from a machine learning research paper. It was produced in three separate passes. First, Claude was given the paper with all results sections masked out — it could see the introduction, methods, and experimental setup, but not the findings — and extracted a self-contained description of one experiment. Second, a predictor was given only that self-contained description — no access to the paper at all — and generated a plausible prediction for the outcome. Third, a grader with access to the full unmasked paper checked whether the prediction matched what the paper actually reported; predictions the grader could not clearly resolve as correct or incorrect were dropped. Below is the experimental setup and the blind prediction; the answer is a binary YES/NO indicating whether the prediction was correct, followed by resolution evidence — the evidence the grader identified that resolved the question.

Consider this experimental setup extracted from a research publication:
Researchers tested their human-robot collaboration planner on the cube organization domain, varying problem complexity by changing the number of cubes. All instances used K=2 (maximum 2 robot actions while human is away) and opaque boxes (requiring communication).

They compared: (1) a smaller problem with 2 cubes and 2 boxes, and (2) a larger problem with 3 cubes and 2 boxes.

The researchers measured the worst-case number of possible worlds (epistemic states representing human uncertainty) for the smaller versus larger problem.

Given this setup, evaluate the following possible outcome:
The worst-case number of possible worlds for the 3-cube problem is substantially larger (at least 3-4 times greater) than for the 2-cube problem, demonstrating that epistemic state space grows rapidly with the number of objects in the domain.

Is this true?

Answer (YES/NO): NO